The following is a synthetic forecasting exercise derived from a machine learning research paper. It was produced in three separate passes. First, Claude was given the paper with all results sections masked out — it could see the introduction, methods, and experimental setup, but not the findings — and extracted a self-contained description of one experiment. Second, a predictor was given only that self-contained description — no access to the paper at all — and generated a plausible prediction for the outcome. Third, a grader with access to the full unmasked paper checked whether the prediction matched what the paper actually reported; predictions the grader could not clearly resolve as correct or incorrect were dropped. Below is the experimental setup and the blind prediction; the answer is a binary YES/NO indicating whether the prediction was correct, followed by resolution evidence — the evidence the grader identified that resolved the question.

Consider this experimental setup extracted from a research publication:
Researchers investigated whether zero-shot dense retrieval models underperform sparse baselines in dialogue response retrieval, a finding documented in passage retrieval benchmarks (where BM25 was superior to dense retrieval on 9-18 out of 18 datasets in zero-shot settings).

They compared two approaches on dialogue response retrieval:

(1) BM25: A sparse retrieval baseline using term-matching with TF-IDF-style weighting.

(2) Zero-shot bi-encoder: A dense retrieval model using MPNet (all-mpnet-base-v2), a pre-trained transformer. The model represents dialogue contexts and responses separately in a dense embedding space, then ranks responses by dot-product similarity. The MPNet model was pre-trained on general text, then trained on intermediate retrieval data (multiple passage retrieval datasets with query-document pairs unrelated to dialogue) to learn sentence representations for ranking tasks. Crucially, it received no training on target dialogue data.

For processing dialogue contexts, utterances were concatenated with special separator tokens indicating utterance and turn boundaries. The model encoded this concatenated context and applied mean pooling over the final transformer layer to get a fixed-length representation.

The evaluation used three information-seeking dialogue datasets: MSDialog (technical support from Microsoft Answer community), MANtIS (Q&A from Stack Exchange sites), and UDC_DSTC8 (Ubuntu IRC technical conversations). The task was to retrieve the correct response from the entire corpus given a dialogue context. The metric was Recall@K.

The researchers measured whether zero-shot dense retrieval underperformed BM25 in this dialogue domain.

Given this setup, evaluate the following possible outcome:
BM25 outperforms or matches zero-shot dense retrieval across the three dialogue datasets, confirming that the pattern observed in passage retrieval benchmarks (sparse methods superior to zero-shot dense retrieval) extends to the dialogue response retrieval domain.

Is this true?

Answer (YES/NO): NO